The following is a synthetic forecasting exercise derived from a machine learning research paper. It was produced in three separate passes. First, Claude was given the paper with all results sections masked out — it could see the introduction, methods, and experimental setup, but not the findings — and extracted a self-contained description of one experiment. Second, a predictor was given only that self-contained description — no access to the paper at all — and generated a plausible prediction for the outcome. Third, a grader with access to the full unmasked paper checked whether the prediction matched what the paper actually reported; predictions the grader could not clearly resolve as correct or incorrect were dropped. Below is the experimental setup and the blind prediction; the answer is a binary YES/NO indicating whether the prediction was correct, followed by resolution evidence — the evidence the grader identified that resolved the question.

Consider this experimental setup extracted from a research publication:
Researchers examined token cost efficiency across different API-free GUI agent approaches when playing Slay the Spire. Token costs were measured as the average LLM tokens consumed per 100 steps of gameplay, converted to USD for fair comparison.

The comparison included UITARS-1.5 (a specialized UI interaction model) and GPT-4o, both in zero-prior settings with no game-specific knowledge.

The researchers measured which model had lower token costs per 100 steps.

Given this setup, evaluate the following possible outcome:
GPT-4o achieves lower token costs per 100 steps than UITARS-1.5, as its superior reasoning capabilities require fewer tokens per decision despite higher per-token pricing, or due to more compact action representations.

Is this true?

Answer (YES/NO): NO